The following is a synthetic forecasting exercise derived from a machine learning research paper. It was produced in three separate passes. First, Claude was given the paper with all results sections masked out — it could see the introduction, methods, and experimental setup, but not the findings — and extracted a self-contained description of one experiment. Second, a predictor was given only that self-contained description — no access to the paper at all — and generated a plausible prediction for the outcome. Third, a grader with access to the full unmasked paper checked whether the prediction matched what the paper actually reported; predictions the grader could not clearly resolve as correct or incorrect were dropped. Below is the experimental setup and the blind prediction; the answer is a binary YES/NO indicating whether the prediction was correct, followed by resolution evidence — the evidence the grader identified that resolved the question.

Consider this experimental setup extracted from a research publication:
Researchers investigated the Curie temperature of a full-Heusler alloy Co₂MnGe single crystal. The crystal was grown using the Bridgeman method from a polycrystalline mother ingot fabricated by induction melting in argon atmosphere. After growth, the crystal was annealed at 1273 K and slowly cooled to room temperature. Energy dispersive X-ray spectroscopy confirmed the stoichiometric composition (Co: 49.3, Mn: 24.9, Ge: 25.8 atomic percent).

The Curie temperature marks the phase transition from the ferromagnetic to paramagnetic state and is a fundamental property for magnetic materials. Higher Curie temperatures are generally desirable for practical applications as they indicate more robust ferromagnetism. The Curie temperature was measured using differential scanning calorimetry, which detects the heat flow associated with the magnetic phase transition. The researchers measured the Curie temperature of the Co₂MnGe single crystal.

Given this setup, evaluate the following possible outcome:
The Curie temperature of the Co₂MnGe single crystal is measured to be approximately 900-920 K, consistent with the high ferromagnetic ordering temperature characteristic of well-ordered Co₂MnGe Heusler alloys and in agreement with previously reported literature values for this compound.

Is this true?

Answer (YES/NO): YES